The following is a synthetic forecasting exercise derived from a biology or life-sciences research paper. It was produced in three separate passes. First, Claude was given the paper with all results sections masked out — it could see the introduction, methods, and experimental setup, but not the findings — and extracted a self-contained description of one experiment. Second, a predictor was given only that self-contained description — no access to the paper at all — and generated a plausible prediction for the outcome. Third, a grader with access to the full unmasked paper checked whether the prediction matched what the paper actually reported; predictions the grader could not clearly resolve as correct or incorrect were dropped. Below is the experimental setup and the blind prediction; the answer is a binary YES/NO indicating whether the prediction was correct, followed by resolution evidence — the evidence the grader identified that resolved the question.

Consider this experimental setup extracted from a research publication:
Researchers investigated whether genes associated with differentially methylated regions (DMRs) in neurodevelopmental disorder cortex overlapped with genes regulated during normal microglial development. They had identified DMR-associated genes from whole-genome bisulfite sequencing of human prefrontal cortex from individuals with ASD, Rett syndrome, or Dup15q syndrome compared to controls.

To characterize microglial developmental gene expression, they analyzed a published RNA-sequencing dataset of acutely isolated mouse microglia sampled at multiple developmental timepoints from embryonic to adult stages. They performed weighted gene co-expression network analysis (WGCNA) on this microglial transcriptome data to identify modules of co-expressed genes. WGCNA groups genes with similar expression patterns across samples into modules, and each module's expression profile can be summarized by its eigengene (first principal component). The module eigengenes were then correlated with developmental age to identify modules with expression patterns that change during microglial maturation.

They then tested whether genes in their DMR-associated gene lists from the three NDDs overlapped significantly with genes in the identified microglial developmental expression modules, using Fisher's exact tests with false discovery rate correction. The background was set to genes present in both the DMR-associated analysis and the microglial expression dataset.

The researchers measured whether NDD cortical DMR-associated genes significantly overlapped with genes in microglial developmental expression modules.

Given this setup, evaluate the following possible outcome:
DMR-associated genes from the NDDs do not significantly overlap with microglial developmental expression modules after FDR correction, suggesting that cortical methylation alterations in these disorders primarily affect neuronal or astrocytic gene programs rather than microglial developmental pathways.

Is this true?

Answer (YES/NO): NO